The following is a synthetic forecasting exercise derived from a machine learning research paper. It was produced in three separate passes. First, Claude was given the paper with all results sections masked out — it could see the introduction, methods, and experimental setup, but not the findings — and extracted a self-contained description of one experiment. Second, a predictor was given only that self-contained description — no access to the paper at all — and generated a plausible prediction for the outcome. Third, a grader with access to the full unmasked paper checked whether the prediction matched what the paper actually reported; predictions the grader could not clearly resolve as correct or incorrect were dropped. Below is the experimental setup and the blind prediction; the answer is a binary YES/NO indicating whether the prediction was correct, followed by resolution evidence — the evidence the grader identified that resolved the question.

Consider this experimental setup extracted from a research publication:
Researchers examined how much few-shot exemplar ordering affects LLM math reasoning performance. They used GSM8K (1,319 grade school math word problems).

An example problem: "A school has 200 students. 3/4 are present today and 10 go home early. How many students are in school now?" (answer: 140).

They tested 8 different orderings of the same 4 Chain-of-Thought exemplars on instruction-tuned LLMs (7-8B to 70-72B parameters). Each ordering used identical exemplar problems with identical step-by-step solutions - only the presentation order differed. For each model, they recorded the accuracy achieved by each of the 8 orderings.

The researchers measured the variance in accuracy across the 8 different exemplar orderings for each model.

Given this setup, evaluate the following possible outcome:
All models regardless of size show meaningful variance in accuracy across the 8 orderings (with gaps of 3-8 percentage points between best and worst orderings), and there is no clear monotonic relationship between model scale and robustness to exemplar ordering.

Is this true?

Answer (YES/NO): NO